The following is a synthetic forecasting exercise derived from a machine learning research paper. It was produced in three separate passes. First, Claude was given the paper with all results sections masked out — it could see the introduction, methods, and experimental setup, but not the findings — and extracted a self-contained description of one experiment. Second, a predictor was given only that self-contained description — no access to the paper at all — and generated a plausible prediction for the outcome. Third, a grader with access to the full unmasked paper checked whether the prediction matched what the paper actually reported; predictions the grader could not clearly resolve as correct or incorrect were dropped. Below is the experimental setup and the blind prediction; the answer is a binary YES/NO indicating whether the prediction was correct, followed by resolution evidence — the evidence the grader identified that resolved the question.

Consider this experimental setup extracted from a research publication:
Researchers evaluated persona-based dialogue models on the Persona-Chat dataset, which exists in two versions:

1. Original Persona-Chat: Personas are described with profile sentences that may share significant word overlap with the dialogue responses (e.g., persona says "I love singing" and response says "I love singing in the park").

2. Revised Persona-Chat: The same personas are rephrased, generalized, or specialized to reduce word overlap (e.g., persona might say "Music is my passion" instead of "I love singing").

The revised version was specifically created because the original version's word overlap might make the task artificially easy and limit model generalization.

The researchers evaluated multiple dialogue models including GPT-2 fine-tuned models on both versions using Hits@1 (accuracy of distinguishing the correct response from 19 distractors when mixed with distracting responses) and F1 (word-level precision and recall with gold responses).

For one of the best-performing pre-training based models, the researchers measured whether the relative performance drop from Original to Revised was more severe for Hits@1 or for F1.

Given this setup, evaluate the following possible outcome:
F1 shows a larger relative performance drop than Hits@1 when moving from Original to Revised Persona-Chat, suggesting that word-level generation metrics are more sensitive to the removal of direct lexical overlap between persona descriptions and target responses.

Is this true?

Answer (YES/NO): NO